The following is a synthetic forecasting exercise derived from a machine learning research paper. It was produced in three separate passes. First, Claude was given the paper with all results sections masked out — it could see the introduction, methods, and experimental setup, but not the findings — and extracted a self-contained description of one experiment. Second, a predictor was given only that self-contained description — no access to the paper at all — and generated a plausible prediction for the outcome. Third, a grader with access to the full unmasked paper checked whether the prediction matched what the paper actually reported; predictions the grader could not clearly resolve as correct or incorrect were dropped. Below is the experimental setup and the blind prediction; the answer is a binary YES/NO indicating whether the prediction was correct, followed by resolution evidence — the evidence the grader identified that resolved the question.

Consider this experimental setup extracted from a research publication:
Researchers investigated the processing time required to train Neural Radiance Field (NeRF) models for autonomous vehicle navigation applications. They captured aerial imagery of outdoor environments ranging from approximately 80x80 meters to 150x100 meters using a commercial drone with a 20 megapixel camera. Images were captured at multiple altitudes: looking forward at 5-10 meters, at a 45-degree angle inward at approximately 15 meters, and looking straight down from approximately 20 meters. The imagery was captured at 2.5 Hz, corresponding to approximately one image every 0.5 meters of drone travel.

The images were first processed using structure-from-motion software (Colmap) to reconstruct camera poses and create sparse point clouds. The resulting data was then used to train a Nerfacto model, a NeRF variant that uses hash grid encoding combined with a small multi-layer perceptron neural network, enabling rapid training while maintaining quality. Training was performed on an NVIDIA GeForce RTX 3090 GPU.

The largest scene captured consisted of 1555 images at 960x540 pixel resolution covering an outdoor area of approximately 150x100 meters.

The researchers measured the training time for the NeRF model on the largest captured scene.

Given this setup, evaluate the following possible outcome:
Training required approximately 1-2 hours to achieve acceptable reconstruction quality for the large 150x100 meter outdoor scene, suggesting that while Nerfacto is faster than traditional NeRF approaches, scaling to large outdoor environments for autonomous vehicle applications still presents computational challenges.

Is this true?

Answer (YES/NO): NO